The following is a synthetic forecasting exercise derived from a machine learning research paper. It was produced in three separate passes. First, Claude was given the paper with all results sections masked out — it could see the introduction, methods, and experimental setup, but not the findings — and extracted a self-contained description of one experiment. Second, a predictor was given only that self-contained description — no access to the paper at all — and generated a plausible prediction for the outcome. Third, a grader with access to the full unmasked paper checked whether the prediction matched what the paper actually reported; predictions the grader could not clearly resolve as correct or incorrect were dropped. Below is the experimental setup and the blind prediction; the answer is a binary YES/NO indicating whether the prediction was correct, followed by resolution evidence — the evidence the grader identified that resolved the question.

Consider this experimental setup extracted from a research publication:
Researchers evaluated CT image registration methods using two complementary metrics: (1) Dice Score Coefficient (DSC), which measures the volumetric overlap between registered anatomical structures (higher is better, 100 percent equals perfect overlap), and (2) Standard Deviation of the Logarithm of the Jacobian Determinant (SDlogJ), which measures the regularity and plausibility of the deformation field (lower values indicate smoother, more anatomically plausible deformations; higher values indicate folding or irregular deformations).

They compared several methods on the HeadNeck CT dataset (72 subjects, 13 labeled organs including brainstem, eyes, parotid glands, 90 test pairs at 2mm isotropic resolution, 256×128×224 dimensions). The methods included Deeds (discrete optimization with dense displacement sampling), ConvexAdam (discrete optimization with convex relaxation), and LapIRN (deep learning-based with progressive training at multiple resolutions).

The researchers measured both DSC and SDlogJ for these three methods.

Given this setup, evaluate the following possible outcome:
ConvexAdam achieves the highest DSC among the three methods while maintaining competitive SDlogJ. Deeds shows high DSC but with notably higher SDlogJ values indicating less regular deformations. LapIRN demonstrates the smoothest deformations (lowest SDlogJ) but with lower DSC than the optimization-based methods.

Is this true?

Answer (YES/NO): YES